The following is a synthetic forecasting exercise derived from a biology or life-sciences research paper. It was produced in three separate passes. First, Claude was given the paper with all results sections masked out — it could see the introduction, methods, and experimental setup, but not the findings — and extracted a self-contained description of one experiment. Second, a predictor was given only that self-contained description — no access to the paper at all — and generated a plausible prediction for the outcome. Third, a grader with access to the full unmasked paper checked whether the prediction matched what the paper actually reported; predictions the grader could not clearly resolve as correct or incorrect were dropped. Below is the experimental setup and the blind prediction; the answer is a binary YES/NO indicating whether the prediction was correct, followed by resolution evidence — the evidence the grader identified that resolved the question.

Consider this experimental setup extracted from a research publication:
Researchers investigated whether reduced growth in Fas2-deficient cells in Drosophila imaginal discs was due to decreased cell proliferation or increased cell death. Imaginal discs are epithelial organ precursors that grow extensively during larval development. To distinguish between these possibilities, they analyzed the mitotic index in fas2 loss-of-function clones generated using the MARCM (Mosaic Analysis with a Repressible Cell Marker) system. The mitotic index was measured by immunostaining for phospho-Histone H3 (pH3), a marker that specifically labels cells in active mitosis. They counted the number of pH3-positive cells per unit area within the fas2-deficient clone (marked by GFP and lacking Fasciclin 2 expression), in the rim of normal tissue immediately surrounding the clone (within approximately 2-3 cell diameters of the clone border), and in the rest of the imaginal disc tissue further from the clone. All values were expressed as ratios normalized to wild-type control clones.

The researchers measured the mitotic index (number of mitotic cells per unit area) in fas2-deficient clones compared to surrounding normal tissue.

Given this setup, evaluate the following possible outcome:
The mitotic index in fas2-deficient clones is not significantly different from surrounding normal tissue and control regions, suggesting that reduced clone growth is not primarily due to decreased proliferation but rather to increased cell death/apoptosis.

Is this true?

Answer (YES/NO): NO